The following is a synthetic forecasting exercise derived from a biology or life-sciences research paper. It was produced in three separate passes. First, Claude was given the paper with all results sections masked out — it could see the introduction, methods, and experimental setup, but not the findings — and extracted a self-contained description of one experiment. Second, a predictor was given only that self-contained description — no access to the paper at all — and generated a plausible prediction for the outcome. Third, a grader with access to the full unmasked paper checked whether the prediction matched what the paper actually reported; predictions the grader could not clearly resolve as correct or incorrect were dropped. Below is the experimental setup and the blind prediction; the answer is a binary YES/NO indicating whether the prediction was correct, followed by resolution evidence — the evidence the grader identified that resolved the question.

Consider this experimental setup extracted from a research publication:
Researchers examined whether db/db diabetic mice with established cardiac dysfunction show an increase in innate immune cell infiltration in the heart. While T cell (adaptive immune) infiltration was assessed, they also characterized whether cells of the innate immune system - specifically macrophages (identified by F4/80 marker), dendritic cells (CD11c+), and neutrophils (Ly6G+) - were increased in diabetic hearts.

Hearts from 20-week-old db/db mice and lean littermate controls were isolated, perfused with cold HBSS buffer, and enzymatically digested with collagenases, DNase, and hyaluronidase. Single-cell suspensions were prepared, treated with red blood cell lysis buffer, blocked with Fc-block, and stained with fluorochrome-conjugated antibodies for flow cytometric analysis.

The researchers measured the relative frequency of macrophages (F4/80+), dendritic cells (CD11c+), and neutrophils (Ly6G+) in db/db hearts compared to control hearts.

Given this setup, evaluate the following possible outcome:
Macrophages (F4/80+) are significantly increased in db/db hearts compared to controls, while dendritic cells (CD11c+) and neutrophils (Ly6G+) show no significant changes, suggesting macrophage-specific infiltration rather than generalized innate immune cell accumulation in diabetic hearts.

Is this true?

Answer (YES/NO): NO